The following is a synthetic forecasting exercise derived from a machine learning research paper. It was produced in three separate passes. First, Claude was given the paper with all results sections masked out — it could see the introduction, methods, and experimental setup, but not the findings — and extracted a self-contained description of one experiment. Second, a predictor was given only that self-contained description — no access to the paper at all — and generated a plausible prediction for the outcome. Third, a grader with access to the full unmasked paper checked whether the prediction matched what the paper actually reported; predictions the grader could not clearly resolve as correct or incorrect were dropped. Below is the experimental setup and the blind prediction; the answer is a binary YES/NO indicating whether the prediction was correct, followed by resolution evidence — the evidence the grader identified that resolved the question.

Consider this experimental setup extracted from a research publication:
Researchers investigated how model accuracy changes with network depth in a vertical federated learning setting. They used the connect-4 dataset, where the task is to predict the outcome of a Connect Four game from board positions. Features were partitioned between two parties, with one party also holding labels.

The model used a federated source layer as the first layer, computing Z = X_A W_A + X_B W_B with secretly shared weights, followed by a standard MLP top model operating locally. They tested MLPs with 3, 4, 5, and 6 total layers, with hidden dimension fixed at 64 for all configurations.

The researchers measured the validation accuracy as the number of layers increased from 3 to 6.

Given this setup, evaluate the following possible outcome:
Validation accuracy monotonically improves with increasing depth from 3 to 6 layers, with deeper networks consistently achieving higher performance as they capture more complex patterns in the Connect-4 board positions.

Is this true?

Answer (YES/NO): NO